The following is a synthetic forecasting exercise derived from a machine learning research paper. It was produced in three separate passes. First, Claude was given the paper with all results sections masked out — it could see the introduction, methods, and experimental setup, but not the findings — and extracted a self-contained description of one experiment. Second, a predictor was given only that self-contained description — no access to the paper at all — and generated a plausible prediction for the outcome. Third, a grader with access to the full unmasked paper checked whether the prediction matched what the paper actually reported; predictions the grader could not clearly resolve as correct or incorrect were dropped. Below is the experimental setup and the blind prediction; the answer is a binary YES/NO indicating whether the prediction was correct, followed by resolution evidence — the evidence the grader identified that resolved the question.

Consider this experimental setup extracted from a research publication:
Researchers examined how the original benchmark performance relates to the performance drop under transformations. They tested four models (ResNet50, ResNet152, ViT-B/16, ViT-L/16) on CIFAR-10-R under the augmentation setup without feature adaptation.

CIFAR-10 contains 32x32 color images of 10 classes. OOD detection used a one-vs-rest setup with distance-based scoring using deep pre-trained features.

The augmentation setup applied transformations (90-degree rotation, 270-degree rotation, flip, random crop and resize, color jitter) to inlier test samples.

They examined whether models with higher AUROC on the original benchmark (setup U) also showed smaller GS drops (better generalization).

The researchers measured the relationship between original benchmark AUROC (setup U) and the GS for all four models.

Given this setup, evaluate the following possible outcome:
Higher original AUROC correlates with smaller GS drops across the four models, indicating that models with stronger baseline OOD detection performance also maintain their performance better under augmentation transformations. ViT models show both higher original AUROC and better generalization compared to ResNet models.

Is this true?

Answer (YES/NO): NO